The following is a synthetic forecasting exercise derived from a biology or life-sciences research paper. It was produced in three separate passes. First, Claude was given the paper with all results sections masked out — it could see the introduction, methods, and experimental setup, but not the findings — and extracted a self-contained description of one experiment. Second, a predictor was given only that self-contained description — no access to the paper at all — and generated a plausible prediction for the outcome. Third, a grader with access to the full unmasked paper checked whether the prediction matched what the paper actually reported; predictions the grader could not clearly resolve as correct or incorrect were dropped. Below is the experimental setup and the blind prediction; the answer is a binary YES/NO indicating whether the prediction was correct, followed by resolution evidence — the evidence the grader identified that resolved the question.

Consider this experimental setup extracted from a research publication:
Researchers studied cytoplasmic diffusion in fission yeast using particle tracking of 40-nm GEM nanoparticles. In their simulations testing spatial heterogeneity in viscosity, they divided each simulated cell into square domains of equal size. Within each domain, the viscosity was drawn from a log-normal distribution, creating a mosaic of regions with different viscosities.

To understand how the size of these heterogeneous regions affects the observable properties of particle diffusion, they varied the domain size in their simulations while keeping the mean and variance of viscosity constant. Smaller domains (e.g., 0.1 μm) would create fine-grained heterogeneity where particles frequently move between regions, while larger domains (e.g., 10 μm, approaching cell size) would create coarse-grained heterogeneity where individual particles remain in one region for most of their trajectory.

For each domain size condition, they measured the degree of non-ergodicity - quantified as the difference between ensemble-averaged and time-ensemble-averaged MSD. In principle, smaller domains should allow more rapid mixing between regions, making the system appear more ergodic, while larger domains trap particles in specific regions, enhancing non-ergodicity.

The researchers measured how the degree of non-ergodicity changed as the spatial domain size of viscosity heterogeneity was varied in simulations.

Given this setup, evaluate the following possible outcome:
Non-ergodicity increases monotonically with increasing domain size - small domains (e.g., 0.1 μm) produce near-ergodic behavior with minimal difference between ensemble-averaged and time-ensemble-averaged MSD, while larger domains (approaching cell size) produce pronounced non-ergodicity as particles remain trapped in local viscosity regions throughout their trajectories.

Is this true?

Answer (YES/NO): NO